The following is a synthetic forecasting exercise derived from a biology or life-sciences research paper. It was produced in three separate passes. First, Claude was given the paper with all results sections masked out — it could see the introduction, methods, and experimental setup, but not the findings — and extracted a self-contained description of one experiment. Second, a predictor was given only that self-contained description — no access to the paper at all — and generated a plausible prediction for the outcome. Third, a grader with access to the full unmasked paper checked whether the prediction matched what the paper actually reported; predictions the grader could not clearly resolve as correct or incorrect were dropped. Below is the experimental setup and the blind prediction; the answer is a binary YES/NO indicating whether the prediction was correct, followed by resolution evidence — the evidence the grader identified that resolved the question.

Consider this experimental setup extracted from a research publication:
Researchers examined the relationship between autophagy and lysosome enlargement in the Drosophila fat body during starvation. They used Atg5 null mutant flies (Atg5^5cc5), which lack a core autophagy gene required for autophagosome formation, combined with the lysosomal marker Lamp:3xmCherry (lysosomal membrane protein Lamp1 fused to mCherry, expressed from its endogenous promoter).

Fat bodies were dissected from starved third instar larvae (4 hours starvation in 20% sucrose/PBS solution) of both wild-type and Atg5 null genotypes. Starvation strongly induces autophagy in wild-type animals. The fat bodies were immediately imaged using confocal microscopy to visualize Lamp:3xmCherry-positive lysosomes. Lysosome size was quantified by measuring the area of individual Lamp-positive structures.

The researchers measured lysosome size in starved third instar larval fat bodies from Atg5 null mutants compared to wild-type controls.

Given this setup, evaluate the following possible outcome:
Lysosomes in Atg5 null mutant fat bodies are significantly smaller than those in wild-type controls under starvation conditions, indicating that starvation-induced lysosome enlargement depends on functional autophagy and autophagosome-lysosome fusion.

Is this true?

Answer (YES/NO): NO